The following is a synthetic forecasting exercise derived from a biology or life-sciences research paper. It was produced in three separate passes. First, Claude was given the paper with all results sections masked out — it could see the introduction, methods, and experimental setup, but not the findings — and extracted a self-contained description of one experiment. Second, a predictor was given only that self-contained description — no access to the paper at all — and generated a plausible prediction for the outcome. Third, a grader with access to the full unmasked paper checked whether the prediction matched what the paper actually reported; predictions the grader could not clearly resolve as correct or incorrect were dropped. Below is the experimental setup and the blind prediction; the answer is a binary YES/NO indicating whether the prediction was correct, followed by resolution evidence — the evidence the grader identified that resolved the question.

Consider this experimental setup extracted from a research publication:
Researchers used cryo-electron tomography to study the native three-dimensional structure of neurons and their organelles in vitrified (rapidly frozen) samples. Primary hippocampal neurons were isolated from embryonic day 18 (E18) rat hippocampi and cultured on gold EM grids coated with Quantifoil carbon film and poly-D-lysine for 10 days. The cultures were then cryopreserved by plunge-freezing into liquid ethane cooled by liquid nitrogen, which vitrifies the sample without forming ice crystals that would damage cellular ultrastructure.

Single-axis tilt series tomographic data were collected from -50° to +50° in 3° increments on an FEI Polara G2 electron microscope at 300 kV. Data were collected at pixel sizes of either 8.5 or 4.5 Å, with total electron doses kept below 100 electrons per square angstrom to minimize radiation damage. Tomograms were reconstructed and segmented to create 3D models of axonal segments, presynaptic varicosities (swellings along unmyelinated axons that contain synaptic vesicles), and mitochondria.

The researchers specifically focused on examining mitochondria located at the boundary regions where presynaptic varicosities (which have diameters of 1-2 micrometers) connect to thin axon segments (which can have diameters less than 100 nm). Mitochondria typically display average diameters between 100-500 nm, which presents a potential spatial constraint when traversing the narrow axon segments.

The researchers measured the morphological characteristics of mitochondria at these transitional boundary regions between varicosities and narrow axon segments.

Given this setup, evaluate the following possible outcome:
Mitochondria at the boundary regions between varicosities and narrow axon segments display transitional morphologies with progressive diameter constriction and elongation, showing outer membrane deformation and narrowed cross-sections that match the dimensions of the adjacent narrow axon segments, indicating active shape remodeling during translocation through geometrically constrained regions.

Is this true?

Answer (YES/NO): YES